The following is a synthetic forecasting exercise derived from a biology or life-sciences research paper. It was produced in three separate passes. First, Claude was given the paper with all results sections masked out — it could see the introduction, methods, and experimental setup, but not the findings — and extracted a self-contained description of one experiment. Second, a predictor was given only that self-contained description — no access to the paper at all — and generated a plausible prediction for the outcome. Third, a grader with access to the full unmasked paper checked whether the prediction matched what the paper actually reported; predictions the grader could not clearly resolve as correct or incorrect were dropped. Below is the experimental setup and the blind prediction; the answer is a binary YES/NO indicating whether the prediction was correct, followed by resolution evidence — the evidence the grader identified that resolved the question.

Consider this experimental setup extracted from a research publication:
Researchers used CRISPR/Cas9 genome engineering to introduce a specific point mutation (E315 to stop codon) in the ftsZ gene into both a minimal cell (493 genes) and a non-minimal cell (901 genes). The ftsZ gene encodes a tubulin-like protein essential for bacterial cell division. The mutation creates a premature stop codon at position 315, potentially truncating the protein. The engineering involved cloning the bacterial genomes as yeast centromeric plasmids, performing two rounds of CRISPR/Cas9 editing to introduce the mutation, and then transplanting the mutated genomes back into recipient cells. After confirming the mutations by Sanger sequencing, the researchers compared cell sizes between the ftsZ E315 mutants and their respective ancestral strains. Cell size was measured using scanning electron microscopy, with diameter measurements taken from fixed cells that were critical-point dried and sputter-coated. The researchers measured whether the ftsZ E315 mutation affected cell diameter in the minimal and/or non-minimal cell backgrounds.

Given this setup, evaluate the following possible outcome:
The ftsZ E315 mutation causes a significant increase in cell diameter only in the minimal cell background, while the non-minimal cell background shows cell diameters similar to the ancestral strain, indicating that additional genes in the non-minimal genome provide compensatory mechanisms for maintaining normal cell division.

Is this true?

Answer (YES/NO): NO